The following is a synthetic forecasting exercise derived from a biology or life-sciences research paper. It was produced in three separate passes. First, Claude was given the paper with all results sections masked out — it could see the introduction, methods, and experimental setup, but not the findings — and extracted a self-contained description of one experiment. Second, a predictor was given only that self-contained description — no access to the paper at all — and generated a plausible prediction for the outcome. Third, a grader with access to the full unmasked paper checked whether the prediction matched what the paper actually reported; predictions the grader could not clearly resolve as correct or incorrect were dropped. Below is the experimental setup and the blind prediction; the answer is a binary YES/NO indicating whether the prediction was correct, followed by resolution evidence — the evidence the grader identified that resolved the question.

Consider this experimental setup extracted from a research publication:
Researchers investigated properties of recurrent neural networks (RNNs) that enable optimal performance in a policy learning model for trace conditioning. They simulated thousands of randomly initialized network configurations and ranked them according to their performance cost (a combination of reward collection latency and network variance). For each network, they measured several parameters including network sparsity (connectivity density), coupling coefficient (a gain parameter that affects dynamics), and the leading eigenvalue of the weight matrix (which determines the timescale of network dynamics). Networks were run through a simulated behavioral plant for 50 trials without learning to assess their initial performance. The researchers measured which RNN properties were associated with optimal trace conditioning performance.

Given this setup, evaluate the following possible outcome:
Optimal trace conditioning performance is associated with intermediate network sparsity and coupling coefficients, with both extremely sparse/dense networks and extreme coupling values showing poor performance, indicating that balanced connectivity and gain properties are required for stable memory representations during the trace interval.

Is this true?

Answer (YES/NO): NO